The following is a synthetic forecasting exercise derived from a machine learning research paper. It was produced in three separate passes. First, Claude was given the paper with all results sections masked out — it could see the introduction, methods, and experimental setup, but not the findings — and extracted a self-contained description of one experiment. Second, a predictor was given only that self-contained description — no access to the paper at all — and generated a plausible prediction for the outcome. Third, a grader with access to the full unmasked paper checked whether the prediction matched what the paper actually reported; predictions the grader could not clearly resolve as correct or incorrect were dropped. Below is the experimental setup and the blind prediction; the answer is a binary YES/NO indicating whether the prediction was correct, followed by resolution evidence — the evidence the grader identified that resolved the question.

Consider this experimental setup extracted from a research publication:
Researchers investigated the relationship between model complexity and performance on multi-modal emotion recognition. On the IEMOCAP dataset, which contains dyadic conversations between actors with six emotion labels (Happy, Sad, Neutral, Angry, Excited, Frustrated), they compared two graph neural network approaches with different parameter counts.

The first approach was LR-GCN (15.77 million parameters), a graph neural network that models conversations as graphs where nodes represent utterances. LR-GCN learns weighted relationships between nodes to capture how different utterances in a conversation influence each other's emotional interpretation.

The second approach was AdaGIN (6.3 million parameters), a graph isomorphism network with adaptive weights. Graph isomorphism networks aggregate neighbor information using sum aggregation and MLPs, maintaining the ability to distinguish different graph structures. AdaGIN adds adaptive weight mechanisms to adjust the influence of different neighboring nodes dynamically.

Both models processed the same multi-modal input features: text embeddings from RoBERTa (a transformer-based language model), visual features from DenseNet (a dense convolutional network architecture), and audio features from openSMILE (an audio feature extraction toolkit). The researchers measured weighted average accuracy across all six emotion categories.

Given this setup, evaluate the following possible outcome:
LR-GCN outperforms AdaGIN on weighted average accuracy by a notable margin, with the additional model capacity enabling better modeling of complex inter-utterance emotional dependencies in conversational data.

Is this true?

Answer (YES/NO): NO